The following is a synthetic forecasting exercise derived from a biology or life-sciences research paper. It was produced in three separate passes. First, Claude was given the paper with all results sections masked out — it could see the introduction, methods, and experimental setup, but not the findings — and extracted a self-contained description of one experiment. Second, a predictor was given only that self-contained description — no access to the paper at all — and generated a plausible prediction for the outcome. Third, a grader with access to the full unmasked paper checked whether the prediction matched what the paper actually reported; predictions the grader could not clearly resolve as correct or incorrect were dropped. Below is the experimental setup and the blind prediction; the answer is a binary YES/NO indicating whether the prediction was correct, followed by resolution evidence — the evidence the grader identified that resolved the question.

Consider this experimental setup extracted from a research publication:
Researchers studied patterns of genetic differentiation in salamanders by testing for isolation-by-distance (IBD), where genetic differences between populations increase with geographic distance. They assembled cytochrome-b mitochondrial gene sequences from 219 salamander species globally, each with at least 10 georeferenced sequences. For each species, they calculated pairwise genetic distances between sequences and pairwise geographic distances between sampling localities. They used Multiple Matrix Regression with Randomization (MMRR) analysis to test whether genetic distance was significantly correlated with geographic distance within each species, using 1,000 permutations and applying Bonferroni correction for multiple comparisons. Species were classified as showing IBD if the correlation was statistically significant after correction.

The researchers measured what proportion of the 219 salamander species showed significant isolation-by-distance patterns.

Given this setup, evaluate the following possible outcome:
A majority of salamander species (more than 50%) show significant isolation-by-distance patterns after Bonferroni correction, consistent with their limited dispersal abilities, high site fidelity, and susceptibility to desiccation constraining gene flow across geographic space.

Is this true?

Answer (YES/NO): NO